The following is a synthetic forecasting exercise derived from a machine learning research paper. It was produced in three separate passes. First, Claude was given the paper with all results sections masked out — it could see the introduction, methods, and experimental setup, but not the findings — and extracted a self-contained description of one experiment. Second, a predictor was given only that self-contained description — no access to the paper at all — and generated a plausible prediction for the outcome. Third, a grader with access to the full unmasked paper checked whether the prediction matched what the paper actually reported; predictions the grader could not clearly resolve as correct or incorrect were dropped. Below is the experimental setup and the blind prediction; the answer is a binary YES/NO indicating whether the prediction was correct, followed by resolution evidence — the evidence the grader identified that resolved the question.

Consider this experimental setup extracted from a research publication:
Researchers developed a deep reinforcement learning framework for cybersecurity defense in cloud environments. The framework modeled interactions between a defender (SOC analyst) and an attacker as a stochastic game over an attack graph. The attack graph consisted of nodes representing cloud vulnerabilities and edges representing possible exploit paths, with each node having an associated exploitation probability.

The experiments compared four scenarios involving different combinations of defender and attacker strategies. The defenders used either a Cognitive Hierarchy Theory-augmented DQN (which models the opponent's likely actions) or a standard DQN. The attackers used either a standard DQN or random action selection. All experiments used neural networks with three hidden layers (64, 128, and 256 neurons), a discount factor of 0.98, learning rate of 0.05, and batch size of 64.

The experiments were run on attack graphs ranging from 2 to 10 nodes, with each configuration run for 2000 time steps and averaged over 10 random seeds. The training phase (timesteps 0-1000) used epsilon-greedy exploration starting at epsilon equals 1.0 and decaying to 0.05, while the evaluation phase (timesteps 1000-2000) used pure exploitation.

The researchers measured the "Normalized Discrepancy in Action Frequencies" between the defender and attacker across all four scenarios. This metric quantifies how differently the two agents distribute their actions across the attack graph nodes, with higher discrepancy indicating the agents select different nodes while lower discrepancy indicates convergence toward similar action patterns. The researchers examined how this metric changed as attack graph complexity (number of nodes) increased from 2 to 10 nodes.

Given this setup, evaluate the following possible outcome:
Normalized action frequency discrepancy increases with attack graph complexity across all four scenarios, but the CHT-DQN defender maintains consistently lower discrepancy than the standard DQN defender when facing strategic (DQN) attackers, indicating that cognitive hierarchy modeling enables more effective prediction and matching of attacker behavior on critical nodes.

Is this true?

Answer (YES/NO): NO